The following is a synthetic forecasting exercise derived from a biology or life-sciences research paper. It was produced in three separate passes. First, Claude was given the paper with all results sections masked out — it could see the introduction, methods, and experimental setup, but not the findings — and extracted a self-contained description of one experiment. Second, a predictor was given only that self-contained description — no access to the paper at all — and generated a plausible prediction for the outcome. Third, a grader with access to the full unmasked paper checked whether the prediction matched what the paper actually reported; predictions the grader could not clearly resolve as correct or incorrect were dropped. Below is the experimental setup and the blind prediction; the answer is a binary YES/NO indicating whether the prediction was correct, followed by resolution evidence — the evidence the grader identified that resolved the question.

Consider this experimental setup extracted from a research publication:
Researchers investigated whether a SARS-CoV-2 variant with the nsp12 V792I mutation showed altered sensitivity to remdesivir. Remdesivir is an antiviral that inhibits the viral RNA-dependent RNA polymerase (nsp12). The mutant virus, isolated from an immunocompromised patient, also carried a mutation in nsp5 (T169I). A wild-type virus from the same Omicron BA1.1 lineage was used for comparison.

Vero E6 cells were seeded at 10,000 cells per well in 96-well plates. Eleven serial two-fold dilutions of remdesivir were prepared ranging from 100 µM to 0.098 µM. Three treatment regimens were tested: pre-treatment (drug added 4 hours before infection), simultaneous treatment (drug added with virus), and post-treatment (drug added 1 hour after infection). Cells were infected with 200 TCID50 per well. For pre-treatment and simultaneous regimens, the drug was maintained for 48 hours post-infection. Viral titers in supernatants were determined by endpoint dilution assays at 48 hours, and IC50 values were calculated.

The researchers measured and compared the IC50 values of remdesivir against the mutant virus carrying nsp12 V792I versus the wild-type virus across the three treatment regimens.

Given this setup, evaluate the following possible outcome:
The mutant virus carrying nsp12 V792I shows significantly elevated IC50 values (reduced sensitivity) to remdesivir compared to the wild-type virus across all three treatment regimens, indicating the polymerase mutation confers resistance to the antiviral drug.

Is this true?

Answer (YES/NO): YES